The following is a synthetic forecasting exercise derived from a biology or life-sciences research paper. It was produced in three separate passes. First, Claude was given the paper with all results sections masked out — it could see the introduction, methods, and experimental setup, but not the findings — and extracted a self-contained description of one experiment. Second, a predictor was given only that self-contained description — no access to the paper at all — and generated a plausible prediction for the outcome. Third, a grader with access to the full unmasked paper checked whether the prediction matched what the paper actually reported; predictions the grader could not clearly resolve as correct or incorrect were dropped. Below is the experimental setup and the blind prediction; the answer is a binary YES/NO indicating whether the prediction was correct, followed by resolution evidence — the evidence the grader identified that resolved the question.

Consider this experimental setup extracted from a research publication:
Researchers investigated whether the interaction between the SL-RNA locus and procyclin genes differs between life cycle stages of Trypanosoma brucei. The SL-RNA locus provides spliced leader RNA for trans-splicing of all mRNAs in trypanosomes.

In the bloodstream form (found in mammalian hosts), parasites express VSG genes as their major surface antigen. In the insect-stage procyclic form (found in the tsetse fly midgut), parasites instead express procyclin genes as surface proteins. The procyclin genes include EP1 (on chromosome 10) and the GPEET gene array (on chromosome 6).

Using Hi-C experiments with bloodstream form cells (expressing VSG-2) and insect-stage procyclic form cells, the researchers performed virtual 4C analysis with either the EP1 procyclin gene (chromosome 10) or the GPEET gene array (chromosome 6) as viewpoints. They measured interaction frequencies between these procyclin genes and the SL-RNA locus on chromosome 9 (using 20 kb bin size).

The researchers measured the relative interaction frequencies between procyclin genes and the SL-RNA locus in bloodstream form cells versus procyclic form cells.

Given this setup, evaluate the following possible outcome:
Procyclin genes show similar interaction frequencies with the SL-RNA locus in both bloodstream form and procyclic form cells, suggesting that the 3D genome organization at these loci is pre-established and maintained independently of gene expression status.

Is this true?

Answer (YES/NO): NO